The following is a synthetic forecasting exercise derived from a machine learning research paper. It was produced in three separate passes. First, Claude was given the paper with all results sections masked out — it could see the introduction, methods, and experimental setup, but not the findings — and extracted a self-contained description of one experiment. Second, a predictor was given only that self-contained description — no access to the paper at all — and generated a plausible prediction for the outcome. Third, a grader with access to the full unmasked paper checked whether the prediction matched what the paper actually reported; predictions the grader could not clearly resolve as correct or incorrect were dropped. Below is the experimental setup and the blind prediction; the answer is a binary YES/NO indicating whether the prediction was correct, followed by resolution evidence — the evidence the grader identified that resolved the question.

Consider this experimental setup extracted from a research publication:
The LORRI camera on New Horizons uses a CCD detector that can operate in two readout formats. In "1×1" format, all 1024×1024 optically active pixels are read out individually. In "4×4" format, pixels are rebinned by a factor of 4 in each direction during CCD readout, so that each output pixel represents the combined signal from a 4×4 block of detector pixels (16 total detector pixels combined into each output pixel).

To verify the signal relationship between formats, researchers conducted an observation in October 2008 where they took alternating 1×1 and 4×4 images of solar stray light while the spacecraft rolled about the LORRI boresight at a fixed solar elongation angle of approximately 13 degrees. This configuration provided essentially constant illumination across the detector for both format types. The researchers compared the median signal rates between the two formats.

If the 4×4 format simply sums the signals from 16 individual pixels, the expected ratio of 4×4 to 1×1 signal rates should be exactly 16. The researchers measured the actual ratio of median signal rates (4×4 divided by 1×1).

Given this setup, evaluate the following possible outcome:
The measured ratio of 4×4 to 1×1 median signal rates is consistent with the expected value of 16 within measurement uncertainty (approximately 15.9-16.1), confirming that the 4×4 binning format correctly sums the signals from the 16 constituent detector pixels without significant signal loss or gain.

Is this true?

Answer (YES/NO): NO